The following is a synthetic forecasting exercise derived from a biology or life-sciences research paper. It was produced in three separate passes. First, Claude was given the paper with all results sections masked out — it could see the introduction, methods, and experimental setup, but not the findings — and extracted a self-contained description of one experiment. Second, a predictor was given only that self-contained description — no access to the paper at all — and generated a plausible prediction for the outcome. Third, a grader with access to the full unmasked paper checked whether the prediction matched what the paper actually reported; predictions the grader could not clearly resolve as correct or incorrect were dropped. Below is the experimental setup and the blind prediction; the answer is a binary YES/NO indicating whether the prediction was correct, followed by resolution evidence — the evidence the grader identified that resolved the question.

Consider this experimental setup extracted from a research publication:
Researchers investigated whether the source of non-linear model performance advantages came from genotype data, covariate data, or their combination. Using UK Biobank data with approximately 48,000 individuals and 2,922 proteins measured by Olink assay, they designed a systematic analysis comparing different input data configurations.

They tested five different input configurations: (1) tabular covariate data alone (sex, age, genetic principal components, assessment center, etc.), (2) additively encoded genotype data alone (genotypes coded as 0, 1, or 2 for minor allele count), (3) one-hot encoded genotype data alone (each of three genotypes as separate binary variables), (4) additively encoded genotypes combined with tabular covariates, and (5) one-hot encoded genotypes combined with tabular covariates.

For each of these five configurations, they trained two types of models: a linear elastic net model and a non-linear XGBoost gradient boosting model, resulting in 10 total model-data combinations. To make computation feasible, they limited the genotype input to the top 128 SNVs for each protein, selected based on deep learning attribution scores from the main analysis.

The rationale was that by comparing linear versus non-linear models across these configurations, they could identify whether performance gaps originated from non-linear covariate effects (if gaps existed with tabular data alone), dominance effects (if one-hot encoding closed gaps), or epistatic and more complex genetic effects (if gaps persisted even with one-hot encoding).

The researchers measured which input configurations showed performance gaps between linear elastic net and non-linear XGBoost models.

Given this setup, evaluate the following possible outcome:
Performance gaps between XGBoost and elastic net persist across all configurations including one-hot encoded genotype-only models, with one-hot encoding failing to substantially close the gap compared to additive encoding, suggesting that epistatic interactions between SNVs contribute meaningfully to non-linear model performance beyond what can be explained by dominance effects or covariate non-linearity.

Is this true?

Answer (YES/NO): NO